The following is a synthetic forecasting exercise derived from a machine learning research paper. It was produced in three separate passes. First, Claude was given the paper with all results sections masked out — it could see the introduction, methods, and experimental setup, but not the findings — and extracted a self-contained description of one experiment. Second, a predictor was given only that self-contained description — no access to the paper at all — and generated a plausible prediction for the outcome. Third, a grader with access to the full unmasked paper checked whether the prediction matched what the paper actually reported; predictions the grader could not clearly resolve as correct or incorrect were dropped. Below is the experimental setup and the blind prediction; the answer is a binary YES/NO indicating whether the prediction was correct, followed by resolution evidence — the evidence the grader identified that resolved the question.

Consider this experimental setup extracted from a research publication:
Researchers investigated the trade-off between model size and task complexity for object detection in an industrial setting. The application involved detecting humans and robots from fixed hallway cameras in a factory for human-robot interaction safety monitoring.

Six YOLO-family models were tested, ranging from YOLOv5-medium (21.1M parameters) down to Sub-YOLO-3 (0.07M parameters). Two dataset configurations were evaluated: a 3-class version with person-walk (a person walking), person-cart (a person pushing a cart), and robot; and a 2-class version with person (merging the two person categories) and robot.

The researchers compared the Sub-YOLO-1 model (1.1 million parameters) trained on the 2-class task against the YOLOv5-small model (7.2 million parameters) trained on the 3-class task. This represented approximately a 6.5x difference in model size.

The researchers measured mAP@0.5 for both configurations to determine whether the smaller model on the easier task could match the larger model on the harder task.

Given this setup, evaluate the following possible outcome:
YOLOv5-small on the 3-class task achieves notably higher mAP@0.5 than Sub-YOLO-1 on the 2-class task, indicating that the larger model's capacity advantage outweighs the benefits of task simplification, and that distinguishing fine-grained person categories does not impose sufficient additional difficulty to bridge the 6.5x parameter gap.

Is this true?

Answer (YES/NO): NO